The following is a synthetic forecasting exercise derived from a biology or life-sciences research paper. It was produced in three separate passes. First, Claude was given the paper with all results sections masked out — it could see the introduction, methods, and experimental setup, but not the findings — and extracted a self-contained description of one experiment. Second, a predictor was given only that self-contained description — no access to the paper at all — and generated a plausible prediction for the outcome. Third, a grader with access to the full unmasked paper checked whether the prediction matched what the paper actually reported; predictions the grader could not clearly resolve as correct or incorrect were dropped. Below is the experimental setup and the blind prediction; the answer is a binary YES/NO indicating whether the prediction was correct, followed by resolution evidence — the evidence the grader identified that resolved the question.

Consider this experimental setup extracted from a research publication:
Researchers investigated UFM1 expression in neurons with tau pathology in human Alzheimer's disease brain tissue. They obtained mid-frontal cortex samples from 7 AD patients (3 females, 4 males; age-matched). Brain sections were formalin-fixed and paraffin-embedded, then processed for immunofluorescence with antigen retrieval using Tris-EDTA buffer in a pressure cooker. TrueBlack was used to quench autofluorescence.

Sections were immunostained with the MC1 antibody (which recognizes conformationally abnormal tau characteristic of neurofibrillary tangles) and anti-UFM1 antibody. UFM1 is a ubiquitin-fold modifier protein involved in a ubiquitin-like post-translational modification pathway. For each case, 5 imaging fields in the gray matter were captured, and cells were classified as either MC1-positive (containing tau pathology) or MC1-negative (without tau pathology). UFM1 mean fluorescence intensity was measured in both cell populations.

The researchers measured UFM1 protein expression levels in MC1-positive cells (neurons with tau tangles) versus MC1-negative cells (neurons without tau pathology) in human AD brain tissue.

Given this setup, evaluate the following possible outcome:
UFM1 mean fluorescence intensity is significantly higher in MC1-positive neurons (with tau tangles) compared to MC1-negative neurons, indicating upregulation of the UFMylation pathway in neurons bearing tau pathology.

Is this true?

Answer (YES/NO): NO